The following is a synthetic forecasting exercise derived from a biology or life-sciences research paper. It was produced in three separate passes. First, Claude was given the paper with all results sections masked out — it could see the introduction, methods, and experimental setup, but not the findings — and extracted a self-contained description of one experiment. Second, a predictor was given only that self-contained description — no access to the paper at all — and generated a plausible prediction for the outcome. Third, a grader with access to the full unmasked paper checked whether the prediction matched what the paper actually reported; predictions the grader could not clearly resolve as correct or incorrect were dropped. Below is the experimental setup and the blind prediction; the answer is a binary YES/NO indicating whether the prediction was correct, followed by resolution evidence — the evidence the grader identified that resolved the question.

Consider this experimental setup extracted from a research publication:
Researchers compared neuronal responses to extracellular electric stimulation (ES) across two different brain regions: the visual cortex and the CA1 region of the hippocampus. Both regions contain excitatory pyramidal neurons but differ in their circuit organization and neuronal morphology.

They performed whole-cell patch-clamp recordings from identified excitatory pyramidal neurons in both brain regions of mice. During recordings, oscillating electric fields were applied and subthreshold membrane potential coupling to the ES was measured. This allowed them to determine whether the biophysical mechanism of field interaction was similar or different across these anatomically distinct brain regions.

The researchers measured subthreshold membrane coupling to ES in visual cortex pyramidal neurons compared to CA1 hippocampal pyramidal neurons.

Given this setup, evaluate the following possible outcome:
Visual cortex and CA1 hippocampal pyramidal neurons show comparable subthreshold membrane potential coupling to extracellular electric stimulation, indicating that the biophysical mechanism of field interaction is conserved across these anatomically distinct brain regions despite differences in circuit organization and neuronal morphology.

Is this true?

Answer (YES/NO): YES